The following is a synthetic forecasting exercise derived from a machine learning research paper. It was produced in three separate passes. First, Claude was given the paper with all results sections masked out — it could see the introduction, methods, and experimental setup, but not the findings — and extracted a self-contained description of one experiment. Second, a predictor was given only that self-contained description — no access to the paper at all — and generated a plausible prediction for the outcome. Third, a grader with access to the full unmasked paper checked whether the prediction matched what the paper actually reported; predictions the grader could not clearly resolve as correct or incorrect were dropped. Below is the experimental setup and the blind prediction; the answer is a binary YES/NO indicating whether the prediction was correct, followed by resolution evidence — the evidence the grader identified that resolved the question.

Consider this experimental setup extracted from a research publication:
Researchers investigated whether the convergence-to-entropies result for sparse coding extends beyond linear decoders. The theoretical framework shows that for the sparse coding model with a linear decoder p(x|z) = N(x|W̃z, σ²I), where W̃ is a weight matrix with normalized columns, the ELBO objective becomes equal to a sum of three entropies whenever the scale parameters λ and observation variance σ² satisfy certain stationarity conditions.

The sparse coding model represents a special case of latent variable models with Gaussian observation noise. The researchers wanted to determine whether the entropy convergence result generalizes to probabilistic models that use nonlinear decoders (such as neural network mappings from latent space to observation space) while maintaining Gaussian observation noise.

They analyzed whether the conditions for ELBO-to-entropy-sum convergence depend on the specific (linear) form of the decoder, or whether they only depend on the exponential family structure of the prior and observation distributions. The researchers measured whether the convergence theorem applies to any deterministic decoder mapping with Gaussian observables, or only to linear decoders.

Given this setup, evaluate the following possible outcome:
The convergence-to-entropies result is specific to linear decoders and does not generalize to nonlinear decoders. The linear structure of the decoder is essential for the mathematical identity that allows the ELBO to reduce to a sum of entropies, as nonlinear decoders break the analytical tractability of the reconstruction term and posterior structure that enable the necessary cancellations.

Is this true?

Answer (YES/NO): NO